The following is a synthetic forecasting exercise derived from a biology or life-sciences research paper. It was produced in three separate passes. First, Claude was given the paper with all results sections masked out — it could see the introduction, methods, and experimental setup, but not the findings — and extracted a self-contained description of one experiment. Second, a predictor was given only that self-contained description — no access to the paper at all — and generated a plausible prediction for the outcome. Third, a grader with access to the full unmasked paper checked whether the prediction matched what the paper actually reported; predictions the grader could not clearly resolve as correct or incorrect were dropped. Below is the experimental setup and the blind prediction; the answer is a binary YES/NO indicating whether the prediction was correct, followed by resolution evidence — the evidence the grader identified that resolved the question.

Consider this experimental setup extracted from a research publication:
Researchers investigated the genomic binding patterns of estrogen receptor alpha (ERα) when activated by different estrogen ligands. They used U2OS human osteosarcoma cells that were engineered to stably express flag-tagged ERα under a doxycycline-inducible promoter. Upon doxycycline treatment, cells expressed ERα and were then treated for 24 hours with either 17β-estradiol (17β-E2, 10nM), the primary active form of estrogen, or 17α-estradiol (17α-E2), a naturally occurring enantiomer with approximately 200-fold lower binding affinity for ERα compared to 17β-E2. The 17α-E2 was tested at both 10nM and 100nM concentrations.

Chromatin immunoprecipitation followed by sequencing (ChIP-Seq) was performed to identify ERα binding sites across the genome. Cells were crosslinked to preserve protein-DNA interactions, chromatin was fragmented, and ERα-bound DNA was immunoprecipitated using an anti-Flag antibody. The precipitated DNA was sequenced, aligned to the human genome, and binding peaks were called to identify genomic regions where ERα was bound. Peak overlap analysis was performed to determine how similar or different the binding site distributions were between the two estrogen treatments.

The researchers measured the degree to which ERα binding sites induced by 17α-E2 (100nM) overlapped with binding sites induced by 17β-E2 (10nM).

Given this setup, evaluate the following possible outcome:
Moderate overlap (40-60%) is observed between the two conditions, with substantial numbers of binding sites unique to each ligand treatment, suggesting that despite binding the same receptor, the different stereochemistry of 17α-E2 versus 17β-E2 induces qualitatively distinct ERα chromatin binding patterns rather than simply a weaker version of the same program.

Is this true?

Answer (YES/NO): NO